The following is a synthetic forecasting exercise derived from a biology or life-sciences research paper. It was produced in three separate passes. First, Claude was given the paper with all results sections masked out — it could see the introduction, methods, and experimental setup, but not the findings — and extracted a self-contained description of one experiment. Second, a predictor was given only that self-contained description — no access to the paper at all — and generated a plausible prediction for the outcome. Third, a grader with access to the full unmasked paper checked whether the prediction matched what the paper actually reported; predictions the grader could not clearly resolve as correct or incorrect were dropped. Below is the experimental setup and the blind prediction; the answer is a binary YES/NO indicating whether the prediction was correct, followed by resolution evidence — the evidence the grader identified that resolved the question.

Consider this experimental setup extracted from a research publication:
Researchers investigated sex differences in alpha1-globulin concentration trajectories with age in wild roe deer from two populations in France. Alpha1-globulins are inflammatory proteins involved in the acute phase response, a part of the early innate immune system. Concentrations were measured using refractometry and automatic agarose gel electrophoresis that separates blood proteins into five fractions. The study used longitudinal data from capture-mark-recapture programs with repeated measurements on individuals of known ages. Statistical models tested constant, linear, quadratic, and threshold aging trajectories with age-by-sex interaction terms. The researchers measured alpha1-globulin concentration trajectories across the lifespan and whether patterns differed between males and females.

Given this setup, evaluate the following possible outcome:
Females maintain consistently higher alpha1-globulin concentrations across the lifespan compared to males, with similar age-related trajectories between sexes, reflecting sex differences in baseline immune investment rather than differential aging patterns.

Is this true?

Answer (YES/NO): NO